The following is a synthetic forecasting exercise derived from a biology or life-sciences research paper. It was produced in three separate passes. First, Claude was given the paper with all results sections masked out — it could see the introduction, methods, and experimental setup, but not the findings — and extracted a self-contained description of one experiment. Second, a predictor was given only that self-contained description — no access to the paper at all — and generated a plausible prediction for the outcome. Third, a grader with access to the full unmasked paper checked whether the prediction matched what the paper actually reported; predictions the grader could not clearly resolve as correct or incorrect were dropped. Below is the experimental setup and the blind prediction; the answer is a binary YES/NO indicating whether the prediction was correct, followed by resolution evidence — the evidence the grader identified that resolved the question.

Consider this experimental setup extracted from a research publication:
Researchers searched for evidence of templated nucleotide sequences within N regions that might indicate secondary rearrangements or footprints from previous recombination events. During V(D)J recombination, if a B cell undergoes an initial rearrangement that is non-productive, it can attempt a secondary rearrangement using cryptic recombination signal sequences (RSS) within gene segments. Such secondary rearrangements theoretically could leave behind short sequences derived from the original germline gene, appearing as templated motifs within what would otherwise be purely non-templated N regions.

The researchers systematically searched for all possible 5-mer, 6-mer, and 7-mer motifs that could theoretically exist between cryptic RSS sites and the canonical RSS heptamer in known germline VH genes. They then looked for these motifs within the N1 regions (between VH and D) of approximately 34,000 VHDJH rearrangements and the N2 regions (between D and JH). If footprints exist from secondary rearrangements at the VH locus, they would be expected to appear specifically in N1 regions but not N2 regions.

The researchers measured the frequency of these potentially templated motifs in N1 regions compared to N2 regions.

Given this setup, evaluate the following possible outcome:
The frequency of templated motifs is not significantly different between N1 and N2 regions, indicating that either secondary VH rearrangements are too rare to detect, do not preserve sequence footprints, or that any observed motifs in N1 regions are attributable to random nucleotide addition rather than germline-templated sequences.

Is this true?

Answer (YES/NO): YES